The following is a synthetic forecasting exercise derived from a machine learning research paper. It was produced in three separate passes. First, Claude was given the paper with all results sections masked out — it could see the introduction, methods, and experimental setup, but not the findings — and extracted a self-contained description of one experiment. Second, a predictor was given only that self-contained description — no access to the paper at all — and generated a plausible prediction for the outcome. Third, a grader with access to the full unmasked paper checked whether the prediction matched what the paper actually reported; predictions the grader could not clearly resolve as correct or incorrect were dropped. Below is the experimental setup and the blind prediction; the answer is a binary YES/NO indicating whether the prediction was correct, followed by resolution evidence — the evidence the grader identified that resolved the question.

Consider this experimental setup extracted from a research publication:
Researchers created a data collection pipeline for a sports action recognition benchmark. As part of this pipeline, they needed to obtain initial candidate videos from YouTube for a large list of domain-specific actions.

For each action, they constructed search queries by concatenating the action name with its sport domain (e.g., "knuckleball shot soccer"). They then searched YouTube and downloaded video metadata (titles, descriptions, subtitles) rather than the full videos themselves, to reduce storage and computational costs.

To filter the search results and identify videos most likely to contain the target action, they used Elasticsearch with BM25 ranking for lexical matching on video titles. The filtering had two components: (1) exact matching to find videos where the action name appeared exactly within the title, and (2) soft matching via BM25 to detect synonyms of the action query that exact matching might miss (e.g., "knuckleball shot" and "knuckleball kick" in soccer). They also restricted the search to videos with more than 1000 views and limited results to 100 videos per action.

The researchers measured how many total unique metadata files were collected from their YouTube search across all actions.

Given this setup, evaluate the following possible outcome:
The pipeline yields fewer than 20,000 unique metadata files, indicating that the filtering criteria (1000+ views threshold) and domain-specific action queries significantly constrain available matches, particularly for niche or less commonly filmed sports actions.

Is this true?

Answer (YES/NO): NO